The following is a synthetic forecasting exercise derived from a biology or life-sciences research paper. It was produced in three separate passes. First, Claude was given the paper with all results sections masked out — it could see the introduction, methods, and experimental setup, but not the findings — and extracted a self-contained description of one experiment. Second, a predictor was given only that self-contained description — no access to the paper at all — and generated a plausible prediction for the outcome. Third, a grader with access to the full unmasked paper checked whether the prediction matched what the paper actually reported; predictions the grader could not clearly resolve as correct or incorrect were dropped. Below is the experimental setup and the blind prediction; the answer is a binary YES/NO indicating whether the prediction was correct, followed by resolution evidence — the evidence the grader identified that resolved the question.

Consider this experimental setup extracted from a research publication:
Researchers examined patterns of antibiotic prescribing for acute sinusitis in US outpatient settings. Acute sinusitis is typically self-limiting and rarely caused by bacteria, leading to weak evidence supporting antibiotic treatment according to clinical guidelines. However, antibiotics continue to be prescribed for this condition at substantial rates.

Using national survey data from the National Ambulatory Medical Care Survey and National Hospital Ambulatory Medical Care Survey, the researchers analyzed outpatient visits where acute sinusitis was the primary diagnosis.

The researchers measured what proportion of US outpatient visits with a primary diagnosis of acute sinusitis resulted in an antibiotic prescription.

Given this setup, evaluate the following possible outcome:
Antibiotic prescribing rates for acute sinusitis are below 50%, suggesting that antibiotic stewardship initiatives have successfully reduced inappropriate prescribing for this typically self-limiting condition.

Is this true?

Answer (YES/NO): NO